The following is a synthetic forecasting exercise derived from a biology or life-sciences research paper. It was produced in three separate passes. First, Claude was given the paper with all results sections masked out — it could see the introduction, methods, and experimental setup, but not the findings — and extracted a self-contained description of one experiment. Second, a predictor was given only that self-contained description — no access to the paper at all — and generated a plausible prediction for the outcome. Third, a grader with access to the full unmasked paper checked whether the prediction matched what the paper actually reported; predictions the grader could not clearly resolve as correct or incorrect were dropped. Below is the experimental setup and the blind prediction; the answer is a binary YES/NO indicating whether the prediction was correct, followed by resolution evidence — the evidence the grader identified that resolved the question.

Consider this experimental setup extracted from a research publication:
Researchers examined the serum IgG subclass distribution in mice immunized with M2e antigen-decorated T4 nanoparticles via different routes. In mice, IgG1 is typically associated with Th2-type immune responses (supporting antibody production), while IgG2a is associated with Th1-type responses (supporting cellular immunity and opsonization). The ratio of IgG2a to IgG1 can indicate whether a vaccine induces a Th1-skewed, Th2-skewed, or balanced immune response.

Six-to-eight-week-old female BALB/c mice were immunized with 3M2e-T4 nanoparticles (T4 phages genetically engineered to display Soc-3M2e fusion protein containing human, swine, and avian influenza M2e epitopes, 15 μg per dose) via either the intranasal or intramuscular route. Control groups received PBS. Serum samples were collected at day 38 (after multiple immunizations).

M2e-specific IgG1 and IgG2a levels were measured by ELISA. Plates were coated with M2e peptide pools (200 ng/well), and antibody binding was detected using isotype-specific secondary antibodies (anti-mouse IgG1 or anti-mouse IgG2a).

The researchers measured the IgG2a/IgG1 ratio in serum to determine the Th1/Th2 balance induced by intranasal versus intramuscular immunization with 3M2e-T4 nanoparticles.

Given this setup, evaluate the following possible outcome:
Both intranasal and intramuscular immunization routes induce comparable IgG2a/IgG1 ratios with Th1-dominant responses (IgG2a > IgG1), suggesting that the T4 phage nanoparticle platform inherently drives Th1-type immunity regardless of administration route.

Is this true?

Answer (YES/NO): NO